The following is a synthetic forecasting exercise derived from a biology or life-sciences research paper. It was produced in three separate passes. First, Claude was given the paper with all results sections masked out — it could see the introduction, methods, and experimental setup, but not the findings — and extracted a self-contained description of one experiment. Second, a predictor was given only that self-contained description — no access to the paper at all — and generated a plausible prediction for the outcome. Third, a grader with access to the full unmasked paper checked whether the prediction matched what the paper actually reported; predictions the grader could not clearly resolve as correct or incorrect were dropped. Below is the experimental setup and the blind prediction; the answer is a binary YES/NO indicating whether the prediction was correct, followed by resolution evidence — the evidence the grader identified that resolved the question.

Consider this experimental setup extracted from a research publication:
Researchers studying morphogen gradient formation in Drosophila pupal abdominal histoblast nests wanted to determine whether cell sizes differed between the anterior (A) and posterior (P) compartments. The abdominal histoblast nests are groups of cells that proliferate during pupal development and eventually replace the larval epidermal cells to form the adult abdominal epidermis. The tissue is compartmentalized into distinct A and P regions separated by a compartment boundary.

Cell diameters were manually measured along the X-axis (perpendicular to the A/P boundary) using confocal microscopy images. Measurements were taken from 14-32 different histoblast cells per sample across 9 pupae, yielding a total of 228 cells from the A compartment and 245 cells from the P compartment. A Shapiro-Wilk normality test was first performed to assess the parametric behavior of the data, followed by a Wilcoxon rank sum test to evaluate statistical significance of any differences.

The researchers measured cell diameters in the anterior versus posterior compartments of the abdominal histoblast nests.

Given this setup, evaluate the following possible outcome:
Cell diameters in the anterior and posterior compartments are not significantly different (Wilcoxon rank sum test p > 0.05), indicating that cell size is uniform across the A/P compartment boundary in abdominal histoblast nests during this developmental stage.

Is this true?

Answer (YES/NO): YES